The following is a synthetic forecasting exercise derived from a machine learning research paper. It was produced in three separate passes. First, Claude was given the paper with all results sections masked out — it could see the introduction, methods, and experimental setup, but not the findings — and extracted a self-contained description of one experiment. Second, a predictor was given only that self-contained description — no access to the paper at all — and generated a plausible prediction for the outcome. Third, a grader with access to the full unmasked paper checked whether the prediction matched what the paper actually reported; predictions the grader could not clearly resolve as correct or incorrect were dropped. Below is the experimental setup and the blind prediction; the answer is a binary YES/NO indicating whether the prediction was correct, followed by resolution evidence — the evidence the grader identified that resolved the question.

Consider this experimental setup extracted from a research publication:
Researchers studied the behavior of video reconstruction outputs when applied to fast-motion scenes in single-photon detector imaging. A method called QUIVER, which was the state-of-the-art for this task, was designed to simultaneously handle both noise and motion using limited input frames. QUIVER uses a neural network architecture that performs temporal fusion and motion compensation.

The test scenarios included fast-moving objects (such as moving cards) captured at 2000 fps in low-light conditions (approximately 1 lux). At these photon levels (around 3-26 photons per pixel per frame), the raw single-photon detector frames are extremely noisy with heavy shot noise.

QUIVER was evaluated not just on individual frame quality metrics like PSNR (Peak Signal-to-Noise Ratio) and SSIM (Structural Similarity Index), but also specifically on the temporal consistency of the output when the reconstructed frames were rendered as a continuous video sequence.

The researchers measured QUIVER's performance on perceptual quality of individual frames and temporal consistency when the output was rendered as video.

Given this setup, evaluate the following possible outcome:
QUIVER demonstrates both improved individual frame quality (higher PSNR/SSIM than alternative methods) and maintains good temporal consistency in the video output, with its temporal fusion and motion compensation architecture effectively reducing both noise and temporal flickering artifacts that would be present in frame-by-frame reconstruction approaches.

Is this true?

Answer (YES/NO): NO